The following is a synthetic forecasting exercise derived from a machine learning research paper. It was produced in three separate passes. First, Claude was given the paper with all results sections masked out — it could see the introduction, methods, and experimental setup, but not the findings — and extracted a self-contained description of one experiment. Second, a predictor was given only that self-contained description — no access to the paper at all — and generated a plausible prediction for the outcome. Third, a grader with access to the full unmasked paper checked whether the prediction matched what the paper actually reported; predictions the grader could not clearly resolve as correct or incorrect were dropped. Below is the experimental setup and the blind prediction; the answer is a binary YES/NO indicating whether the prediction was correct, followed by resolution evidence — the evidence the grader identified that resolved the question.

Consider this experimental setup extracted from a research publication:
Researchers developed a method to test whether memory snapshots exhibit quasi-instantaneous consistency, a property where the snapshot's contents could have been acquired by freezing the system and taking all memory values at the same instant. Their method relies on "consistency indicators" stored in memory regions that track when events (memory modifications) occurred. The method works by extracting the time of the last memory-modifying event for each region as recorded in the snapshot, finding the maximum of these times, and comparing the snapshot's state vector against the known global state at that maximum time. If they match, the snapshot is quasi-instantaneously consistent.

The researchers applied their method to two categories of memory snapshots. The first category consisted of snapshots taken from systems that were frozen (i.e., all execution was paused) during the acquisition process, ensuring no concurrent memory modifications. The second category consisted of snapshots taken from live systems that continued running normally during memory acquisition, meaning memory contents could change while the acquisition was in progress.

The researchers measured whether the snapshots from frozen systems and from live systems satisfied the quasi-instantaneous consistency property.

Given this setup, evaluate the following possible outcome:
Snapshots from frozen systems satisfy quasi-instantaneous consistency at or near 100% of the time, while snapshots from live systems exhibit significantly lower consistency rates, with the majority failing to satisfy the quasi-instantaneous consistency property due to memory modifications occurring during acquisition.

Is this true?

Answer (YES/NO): YES